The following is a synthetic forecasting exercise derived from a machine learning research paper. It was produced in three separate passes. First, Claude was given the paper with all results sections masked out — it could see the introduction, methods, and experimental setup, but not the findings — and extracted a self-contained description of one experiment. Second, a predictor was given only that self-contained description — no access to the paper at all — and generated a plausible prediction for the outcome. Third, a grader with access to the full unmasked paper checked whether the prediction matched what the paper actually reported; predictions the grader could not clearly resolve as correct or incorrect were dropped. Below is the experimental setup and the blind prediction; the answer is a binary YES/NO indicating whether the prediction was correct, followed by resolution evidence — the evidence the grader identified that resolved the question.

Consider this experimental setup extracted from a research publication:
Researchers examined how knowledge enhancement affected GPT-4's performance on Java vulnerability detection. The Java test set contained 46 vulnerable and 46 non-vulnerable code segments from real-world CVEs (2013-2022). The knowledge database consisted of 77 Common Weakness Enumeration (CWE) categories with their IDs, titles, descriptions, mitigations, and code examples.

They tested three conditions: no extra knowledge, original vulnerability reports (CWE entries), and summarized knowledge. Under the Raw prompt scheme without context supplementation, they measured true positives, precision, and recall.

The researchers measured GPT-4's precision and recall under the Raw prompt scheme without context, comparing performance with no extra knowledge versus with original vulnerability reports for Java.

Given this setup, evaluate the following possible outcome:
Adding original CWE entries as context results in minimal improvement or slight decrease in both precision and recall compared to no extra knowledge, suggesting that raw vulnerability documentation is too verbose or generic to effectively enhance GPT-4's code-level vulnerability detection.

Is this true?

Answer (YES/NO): NO